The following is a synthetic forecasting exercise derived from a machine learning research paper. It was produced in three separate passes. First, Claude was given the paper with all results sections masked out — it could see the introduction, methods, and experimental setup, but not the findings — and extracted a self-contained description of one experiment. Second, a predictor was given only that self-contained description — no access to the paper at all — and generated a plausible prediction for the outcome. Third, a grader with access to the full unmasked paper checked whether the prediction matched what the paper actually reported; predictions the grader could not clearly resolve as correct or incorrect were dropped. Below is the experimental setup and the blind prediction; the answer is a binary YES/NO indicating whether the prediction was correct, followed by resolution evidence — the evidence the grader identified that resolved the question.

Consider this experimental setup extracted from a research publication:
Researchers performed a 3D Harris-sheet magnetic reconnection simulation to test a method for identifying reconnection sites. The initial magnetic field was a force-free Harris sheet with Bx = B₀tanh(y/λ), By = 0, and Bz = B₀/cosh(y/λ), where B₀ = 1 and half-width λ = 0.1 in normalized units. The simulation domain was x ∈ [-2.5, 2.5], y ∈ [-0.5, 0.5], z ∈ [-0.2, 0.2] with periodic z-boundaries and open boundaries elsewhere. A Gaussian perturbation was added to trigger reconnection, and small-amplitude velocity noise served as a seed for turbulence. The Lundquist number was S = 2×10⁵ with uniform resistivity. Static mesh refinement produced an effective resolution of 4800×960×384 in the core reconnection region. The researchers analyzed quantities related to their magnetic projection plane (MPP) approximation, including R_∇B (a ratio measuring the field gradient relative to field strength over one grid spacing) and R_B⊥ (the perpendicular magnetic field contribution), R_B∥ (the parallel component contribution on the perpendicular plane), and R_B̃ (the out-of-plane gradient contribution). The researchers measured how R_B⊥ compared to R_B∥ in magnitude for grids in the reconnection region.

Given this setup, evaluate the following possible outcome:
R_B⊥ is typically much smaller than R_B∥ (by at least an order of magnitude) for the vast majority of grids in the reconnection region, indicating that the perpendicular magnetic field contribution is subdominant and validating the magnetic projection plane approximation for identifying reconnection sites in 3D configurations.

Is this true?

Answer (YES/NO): NO